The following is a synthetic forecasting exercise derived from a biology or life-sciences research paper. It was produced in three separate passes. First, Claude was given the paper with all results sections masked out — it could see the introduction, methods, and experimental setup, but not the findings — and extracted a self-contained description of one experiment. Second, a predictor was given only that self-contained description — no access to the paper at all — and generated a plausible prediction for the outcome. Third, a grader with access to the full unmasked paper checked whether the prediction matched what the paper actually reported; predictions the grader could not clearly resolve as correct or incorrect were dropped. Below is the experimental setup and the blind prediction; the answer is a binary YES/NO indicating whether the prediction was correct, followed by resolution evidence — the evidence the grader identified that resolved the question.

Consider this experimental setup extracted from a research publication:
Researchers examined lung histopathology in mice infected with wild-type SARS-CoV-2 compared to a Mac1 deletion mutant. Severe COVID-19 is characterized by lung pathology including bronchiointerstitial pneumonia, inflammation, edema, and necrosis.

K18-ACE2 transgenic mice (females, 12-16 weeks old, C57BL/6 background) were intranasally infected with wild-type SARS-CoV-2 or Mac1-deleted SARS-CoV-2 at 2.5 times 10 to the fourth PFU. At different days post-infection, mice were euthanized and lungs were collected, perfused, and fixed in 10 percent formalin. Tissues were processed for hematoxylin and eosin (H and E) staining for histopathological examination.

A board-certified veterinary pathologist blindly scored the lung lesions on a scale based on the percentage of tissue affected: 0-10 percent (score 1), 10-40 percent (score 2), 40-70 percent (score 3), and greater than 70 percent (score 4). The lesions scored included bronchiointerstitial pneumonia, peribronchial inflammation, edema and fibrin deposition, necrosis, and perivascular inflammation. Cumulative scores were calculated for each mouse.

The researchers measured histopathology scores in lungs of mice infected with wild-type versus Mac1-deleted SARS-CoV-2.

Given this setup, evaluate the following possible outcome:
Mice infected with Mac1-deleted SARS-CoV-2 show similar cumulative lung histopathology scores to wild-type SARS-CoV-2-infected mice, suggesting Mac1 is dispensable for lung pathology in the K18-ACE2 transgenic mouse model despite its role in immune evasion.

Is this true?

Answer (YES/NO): NO